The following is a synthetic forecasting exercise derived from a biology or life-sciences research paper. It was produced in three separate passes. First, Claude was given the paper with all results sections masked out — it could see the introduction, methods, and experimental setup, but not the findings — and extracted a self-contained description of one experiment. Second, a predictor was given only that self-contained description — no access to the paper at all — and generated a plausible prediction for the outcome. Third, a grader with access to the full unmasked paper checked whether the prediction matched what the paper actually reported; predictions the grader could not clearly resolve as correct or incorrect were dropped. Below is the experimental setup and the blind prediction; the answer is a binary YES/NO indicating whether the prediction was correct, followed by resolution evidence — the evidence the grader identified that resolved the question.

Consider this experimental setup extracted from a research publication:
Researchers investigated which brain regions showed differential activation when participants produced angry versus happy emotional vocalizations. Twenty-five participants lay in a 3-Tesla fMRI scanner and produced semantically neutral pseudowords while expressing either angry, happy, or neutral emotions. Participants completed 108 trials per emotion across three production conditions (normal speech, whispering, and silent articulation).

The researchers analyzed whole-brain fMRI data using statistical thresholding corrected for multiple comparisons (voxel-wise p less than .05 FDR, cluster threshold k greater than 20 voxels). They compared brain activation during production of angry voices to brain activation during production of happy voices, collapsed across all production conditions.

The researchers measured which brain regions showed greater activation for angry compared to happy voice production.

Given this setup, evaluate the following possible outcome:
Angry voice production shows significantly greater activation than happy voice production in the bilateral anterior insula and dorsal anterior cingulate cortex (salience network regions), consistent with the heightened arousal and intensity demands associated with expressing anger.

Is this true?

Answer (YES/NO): NO